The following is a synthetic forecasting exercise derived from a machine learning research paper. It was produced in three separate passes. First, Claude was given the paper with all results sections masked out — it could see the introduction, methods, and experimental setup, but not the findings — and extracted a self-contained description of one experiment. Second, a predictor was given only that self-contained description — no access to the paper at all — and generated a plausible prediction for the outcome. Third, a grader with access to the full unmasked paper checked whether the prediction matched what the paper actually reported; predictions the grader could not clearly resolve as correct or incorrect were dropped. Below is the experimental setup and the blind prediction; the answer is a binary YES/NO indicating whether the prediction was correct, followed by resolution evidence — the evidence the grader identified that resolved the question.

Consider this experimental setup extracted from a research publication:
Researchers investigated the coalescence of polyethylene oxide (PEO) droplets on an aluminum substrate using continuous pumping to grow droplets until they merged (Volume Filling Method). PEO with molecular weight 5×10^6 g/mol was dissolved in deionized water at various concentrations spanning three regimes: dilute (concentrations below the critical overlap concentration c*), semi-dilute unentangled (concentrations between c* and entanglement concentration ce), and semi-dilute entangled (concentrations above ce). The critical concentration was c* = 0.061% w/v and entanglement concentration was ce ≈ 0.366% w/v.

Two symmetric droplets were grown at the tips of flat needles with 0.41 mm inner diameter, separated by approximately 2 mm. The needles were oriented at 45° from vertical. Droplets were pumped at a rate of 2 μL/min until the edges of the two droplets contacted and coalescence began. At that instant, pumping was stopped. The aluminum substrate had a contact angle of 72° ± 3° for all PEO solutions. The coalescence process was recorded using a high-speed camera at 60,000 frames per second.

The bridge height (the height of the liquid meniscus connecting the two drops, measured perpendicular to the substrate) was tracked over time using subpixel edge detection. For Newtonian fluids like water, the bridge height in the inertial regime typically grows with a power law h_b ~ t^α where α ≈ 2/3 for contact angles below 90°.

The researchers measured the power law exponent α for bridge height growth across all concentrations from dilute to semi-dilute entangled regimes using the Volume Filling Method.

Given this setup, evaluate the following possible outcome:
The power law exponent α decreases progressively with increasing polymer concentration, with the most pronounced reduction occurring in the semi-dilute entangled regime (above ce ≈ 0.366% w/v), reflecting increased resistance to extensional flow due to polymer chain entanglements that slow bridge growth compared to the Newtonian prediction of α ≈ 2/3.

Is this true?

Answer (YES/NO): NO